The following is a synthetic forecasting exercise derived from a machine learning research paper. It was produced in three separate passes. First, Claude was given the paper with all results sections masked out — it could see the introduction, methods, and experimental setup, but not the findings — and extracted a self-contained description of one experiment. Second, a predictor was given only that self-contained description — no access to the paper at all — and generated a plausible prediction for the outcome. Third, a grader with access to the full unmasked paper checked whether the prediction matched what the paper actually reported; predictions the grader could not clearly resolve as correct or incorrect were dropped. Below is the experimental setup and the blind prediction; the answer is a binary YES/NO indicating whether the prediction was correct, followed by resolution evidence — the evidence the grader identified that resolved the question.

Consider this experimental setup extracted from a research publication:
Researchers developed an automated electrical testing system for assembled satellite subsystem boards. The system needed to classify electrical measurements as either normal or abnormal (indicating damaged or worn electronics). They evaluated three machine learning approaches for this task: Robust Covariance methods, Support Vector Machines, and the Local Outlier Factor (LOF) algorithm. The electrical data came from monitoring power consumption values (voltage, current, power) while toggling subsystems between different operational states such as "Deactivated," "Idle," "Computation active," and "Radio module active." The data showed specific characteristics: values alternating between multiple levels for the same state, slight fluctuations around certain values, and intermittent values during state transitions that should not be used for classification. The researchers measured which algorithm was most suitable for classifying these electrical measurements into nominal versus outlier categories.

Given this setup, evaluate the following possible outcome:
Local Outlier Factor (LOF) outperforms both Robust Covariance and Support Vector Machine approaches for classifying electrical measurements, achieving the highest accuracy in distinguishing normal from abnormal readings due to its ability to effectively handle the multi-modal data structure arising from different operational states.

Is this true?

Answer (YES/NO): NO